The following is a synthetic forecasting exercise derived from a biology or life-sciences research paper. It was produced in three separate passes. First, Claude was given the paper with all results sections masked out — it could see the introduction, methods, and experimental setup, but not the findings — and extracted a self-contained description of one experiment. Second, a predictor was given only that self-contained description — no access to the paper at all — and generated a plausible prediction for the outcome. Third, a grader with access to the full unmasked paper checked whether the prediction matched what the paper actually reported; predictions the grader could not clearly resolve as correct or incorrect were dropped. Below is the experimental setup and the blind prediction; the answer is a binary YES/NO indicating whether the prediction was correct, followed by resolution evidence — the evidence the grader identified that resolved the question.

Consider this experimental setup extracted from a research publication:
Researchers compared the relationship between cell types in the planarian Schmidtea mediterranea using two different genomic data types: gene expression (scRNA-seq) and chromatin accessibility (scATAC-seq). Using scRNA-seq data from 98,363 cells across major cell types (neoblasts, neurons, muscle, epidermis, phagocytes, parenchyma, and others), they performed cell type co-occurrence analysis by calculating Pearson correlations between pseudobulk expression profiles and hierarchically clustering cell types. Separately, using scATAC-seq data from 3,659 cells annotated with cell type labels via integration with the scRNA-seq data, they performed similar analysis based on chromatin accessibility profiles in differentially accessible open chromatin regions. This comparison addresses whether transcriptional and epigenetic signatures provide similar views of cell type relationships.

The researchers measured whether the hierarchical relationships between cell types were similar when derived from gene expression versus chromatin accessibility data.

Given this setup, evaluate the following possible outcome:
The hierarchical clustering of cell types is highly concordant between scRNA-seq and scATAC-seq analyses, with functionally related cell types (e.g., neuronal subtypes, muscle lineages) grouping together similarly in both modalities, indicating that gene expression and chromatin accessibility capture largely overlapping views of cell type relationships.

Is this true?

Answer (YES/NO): YES